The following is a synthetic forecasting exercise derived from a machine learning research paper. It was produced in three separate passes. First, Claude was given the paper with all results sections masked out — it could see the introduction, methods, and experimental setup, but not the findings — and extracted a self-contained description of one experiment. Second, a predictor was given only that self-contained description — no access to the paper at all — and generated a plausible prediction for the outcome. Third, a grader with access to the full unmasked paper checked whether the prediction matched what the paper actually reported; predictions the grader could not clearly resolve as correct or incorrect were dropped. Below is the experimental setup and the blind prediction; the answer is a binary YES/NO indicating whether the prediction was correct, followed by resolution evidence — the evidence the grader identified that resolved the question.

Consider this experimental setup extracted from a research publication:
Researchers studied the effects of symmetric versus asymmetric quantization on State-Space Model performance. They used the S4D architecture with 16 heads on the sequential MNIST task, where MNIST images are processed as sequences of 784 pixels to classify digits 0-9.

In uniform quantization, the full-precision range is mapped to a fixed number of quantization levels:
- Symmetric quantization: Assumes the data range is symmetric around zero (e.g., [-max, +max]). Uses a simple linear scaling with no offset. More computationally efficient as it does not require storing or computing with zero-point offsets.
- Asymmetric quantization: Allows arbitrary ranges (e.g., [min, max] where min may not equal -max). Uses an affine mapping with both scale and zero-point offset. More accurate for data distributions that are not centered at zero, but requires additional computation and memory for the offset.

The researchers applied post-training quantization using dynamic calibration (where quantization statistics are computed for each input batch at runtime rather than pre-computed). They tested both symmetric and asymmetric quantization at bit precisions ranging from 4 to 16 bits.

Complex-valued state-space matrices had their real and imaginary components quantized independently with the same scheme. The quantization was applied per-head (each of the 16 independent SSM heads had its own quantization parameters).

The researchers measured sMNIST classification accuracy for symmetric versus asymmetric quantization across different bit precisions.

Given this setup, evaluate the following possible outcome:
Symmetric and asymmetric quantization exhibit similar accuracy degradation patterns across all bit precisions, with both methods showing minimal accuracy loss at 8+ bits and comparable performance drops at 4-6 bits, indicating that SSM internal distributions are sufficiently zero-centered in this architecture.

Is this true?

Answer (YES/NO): NO